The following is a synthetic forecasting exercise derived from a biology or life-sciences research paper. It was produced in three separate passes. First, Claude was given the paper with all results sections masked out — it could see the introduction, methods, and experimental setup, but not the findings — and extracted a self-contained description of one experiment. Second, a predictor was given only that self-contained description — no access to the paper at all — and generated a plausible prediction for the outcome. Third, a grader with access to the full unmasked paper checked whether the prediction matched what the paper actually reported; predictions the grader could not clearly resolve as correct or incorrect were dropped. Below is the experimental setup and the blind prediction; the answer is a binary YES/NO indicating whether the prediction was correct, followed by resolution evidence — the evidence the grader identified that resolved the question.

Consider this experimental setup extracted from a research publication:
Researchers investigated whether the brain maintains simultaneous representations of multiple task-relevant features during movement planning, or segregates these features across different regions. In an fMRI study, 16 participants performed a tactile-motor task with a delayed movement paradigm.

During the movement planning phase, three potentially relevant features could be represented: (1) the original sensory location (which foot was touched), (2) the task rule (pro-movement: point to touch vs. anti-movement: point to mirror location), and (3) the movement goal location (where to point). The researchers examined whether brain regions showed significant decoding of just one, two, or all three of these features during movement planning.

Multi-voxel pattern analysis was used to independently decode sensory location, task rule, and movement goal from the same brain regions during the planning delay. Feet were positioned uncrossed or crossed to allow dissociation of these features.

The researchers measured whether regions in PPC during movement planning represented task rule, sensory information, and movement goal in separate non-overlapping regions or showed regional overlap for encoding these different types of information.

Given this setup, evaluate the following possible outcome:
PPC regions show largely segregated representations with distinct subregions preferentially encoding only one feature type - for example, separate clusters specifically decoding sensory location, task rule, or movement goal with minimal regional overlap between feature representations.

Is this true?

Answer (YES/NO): NO